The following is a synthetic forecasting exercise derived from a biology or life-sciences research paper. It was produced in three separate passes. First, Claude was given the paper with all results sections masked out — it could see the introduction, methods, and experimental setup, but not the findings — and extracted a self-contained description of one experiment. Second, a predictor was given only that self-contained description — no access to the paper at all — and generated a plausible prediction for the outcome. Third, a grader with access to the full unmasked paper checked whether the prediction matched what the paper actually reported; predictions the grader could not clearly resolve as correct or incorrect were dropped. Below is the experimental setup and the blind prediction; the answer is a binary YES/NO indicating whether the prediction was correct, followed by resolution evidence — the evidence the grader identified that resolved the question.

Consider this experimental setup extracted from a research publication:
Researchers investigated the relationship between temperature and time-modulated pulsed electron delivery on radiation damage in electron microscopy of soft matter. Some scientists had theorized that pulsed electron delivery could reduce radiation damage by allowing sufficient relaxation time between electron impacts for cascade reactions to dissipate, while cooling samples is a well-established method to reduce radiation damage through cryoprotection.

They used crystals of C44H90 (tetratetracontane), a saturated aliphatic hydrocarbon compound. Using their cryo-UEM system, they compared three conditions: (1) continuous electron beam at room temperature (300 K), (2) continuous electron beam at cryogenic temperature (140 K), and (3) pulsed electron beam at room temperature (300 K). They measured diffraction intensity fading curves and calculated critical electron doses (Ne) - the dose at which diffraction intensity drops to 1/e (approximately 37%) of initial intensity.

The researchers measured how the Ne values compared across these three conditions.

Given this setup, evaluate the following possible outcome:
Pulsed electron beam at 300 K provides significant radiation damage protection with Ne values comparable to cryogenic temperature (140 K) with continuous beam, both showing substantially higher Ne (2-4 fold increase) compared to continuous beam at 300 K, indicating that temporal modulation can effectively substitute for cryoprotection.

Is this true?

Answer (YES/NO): NO